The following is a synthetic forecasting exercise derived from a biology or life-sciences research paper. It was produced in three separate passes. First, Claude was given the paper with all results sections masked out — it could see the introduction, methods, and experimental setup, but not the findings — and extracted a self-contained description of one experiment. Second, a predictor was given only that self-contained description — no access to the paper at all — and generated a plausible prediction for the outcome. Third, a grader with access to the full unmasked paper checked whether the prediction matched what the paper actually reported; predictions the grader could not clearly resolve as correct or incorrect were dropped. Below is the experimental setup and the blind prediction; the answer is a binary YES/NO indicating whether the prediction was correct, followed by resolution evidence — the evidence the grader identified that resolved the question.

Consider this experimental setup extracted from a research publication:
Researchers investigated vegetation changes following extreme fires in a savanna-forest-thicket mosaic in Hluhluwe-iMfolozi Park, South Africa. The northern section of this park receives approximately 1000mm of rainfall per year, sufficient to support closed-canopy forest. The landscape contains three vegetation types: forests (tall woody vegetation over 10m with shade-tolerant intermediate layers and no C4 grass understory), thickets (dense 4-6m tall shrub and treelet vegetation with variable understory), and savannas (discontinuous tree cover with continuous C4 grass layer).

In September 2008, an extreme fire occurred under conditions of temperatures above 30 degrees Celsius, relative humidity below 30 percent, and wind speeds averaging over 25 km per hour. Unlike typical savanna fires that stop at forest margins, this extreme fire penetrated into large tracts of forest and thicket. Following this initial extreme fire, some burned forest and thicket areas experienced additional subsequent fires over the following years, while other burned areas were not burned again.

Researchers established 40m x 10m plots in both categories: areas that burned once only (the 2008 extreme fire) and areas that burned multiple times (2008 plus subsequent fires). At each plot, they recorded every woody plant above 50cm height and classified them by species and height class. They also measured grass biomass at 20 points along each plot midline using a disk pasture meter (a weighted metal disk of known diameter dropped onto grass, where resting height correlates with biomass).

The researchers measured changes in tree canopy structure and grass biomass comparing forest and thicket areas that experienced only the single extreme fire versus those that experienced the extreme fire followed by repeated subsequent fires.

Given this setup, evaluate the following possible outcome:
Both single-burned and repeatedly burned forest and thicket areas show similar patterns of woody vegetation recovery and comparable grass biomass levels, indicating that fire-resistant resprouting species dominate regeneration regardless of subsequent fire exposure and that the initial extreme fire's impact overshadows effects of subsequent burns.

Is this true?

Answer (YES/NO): NO